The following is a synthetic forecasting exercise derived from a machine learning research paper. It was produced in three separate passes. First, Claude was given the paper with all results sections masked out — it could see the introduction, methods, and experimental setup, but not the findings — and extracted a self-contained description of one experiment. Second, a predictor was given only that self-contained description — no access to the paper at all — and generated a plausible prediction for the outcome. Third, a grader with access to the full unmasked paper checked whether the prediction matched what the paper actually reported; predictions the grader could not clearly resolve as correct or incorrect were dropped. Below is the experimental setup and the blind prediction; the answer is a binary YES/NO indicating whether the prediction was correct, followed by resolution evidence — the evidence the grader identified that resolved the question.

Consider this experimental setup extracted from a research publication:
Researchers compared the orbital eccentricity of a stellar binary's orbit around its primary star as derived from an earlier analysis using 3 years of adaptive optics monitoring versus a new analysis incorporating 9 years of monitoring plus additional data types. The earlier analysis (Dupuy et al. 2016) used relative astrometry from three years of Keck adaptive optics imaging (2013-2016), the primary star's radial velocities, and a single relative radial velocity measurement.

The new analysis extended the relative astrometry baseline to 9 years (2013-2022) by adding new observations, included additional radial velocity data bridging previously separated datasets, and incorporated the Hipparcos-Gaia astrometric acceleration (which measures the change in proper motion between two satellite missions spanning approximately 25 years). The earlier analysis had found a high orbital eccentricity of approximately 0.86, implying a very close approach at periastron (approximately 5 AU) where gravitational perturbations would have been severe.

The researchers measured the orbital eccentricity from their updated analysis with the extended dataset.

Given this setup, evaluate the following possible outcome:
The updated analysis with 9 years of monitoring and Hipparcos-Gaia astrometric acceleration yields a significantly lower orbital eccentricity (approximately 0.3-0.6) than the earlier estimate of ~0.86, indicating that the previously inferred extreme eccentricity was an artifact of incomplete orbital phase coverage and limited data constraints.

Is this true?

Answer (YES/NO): YES